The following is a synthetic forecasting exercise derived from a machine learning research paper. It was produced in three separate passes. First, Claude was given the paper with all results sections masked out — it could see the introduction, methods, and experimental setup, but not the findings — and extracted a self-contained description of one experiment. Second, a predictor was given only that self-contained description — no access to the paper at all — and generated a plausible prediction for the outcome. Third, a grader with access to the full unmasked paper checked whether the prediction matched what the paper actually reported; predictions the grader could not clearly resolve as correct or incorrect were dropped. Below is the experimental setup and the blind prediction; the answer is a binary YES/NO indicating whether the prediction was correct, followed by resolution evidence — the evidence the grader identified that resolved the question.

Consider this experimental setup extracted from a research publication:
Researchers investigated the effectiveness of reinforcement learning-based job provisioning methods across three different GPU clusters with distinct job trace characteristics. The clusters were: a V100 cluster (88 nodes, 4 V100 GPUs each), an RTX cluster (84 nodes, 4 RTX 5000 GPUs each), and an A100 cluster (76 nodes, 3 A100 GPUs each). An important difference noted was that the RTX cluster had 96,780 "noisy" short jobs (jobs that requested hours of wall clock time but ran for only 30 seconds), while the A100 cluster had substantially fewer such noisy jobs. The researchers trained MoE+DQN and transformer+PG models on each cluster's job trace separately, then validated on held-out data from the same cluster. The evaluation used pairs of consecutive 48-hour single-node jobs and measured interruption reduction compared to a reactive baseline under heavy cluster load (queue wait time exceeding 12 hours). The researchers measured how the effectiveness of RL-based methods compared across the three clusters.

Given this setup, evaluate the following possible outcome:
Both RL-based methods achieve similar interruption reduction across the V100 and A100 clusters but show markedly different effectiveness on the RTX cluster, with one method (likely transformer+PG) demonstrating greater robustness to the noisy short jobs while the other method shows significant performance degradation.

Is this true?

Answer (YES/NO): NO